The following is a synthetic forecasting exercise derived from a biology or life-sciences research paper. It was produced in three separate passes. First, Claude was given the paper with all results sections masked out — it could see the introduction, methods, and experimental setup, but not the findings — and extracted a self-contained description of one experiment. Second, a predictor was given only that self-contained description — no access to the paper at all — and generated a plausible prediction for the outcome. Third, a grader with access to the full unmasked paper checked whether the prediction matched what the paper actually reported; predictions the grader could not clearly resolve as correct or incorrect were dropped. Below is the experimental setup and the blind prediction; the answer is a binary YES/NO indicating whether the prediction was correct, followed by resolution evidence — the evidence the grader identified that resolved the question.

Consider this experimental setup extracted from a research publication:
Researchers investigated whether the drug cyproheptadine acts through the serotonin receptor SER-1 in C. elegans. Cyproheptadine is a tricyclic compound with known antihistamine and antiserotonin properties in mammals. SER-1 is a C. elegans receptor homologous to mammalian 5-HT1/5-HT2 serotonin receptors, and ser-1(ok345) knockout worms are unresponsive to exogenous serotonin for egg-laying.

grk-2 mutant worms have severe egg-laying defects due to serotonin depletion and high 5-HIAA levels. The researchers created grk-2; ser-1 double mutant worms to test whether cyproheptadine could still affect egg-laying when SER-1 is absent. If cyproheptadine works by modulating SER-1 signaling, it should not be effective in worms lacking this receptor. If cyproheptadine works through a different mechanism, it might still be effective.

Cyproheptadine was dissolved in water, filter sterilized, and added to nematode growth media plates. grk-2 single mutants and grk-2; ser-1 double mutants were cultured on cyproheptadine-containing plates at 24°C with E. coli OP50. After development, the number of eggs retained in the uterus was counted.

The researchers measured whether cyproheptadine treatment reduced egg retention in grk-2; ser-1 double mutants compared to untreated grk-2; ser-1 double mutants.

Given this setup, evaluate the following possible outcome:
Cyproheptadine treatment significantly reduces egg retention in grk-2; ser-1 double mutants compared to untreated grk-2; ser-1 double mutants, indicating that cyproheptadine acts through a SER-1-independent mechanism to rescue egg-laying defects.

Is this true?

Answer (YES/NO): NO